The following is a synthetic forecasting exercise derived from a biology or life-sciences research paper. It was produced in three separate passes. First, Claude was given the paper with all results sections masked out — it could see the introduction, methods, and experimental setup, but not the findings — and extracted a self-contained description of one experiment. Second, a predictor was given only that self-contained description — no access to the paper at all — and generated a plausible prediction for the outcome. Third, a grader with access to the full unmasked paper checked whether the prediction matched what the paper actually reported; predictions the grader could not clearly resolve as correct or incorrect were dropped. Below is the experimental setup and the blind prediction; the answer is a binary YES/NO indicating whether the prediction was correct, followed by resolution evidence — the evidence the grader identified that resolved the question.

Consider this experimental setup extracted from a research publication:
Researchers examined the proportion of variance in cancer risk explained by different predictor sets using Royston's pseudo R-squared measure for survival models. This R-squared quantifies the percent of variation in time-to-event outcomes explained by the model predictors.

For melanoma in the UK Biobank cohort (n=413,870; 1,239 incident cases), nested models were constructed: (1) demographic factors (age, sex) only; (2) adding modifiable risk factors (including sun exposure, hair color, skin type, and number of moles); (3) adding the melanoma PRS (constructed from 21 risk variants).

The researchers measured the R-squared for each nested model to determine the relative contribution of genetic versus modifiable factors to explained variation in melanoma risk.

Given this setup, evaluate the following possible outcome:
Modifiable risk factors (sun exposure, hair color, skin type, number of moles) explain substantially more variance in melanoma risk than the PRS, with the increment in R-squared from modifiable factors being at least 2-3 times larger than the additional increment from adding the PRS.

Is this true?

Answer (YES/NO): NO